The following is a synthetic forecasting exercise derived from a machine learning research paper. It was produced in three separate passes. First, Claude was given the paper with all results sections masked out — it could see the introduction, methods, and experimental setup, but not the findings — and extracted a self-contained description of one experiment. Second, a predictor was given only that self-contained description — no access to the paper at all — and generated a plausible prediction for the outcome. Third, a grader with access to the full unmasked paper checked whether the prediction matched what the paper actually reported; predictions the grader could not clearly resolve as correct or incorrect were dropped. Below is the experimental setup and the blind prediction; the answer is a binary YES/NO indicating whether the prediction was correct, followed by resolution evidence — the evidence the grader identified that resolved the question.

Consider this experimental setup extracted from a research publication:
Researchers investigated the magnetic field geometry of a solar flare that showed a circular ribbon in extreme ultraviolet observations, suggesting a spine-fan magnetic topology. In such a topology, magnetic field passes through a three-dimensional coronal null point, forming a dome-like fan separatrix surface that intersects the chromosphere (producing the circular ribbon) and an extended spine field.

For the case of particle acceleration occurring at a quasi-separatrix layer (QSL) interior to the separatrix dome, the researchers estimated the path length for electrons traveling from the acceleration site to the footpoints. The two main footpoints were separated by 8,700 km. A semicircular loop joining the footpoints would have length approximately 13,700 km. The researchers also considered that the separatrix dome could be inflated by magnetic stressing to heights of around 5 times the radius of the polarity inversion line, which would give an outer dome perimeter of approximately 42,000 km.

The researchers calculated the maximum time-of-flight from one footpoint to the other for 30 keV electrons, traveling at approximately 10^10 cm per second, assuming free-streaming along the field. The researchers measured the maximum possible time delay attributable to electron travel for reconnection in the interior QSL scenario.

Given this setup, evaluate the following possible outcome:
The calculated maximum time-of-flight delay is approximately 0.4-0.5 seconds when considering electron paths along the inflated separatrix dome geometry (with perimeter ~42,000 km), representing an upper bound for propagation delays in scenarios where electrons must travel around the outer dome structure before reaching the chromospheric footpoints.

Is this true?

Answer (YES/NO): NO